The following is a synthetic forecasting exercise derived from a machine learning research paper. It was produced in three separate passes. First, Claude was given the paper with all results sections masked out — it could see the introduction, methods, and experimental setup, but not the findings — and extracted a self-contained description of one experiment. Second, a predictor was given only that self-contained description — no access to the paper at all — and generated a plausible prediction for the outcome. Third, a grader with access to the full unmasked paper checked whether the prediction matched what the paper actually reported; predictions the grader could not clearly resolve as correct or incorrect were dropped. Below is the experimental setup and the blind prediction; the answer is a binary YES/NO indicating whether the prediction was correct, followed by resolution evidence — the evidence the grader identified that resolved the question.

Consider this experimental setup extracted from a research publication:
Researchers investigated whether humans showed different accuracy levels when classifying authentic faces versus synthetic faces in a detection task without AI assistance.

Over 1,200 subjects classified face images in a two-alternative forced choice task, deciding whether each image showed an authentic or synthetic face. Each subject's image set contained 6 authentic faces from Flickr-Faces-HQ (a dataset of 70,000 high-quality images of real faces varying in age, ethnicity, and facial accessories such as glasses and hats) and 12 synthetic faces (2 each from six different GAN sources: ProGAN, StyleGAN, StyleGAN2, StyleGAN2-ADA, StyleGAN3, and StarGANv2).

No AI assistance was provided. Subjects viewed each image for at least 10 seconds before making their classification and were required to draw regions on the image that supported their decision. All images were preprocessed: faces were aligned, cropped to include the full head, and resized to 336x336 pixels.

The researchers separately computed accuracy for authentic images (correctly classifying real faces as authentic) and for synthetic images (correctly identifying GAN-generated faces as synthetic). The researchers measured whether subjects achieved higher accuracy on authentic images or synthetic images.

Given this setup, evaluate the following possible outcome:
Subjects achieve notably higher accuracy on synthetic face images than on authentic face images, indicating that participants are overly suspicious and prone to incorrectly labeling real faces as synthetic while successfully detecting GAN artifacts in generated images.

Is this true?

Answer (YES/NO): NO